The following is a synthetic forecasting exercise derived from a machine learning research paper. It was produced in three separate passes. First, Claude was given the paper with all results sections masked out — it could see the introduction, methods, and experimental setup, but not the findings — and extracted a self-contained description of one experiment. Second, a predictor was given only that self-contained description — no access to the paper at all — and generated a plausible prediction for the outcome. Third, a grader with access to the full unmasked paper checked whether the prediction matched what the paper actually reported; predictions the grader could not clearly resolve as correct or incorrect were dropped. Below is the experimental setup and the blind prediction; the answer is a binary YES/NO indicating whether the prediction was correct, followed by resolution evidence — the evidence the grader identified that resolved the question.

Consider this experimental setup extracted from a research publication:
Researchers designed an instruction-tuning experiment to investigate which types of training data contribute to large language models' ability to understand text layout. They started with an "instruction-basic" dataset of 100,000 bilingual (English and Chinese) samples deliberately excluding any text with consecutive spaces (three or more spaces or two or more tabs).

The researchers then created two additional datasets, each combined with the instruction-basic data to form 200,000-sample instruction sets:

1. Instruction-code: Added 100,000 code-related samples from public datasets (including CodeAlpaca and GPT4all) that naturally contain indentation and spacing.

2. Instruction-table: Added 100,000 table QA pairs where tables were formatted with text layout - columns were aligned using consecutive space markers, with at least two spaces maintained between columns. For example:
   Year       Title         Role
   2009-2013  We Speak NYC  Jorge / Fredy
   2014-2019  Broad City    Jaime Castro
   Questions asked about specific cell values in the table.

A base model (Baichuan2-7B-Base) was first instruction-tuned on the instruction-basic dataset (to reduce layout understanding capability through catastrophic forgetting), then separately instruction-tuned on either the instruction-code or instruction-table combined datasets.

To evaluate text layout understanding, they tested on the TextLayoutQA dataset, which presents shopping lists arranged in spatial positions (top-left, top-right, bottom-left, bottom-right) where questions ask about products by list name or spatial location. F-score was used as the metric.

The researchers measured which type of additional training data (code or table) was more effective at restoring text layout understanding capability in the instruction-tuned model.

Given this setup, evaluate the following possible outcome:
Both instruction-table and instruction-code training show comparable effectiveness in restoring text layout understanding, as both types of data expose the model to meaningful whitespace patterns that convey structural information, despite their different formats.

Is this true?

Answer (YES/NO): NO